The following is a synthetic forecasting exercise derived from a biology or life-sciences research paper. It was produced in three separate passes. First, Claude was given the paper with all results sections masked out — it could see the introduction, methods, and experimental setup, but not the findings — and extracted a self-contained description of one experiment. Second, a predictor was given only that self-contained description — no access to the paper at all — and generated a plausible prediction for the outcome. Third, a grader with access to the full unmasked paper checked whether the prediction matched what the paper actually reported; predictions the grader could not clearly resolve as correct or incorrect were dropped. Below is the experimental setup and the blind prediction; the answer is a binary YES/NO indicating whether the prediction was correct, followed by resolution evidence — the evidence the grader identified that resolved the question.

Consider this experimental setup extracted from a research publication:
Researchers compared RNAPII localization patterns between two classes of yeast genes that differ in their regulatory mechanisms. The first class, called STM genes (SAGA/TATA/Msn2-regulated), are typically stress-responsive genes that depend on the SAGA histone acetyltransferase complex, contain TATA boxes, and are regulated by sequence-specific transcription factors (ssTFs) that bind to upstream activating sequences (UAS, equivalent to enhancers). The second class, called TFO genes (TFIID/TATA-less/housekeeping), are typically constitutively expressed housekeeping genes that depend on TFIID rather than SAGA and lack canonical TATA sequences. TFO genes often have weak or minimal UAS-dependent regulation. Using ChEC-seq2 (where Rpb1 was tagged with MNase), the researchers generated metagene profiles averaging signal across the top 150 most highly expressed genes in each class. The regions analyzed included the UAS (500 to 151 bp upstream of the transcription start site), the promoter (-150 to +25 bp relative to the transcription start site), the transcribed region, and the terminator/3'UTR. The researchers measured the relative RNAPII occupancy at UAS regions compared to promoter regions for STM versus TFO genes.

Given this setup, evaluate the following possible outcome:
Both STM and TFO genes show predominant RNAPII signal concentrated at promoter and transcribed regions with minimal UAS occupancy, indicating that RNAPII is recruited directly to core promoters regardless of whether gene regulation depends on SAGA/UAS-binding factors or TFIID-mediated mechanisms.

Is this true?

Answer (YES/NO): NO